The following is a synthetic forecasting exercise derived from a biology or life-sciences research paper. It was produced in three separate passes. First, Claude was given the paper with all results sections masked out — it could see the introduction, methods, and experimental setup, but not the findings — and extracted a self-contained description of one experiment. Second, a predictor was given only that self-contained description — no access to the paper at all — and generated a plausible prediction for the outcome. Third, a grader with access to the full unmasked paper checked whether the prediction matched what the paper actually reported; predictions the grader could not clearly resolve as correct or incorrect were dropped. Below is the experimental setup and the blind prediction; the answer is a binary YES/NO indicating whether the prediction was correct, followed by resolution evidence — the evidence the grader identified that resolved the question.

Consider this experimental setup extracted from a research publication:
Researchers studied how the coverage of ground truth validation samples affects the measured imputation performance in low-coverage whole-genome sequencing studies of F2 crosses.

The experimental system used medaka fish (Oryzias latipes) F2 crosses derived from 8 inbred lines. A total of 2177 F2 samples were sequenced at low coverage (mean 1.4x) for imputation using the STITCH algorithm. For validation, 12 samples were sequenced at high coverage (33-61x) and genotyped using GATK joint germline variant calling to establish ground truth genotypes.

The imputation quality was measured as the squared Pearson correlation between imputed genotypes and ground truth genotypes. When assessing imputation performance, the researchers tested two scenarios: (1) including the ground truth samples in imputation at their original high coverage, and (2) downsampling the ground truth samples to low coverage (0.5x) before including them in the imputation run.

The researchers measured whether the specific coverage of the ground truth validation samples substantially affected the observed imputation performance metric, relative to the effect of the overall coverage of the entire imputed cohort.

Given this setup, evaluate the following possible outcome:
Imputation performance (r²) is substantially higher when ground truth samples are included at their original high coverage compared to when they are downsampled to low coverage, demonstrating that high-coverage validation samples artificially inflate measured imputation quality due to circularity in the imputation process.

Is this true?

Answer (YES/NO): NO